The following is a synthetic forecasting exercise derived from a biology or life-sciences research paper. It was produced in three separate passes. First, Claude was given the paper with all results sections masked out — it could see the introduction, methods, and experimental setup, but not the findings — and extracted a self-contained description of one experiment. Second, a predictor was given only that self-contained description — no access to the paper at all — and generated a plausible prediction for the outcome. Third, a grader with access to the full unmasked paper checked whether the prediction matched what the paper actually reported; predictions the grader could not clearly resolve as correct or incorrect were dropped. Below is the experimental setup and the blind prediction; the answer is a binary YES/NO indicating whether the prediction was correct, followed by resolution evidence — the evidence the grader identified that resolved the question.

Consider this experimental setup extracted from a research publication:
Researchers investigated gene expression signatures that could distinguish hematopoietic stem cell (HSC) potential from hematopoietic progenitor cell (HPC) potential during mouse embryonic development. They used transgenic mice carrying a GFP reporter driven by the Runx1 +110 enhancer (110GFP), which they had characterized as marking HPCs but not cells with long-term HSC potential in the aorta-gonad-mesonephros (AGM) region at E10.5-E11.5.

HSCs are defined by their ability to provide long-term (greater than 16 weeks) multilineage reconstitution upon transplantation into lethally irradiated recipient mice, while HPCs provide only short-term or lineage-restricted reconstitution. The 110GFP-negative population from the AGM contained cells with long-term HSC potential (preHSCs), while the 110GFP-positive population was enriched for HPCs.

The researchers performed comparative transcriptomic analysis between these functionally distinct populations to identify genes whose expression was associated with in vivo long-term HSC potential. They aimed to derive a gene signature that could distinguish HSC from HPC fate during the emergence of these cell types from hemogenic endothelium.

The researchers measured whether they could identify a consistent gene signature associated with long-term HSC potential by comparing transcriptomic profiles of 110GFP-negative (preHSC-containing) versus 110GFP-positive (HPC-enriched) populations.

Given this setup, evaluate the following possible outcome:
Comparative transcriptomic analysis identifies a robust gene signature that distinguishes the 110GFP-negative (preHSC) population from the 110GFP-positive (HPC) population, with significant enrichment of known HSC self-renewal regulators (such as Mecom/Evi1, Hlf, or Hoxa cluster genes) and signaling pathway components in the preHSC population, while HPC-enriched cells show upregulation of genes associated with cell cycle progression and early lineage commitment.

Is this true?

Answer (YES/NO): NO